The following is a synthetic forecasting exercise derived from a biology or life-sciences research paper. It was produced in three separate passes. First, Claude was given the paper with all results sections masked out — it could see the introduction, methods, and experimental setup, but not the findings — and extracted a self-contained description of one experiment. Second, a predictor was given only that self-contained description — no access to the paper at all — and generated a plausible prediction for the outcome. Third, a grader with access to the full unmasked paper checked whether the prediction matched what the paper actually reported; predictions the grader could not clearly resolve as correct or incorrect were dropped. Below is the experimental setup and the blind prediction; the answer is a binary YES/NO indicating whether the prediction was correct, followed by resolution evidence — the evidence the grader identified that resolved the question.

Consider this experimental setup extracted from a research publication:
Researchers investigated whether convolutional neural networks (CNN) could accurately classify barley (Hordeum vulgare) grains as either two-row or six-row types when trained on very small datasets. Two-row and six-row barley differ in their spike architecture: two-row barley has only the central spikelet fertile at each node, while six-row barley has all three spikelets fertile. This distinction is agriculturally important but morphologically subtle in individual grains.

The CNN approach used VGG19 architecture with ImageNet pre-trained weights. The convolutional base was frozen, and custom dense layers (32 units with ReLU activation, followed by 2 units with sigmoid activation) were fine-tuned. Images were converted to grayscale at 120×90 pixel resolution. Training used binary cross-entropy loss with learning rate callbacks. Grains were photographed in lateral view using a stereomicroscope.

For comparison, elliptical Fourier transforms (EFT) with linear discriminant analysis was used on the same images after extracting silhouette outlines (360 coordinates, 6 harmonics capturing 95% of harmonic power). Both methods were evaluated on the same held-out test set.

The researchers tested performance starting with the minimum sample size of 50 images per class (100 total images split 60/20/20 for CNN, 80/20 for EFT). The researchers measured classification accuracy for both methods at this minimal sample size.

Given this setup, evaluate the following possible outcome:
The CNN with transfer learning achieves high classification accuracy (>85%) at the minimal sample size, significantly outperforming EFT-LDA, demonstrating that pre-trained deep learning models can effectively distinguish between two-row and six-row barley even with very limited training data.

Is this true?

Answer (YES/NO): NO